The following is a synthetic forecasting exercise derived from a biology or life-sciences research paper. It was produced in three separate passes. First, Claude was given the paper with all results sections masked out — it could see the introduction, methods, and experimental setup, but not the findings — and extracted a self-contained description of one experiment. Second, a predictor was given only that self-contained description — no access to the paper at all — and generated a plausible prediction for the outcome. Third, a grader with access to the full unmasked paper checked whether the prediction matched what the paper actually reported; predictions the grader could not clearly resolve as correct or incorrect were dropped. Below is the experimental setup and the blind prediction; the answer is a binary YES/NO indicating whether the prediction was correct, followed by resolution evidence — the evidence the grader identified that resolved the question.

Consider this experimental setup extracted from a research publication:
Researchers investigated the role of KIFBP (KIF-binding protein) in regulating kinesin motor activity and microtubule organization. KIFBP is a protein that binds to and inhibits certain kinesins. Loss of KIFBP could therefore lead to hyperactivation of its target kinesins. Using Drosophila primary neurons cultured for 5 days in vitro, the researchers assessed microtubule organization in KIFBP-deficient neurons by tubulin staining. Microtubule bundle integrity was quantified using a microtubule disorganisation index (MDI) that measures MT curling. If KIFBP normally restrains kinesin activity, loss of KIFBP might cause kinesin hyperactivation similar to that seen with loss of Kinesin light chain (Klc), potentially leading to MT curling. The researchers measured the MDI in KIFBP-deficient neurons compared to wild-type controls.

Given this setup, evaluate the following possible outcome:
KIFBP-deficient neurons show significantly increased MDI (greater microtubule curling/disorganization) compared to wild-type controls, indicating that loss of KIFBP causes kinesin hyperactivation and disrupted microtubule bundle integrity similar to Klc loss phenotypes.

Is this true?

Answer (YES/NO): YES